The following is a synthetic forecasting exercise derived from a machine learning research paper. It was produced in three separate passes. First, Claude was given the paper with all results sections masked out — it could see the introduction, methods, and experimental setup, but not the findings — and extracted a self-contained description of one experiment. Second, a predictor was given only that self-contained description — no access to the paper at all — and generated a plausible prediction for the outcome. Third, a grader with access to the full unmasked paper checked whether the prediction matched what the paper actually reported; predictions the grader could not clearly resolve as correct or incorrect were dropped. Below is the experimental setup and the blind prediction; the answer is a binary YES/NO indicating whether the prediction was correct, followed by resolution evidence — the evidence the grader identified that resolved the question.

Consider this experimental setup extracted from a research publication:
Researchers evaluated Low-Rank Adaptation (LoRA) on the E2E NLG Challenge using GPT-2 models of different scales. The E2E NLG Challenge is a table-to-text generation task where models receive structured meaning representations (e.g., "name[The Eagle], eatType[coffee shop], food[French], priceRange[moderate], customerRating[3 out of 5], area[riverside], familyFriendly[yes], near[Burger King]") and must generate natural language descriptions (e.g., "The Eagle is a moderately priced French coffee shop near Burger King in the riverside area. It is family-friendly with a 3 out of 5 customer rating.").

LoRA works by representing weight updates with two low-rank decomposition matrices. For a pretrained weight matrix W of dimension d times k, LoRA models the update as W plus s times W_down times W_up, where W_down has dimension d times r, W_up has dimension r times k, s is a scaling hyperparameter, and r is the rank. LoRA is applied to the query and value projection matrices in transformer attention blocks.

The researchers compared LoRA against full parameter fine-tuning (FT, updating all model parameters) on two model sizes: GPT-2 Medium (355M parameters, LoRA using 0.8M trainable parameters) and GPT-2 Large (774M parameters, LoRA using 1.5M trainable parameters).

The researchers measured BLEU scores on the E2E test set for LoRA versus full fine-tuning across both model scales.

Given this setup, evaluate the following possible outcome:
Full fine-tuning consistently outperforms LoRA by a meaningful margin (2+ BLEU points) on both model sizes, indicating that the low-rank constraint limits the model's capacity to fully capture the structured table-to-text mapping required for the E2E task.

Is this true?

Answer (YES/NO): NO